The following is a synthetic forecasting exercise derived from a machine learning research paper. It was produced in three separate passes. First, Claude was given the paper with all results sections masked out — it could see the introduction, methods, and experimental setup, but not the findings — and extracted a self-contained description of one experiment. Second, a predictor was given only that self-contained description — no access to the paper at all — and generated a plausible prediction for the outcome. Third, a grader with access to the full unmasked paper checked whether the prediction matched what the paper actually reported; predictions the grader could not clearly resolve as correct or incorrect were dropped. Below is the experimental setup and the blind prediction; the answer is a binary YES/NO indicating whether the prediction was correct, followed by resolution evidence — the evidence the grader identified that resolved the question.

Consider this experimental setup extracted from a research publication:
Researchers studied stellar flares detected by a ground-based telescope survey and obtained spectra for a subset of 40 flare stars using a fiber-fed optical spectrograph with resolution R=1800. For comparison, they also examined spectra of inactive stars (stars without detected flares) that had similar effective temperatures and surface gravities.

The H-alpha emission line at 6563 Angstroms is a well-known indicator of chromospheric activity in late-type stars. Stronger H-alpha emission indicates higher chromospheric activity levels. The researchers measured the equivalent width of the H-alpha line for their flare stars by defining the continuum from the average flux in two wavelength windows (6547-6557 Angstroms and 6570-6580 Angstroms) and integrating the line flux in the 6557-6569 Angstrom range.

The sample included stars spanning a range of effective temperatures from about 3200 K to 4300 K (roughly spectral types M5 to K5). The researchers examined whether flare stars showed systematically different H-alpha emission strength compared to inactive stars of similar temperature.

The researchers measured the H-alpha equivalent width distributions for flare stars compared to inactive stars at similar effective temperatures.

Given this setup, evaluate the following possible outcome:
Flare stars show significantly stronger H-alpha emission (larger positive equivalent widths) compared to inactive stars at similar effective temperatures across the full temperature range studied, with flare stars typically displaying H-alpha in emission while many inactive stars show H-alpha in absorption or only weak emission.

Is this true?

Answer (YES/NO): NO